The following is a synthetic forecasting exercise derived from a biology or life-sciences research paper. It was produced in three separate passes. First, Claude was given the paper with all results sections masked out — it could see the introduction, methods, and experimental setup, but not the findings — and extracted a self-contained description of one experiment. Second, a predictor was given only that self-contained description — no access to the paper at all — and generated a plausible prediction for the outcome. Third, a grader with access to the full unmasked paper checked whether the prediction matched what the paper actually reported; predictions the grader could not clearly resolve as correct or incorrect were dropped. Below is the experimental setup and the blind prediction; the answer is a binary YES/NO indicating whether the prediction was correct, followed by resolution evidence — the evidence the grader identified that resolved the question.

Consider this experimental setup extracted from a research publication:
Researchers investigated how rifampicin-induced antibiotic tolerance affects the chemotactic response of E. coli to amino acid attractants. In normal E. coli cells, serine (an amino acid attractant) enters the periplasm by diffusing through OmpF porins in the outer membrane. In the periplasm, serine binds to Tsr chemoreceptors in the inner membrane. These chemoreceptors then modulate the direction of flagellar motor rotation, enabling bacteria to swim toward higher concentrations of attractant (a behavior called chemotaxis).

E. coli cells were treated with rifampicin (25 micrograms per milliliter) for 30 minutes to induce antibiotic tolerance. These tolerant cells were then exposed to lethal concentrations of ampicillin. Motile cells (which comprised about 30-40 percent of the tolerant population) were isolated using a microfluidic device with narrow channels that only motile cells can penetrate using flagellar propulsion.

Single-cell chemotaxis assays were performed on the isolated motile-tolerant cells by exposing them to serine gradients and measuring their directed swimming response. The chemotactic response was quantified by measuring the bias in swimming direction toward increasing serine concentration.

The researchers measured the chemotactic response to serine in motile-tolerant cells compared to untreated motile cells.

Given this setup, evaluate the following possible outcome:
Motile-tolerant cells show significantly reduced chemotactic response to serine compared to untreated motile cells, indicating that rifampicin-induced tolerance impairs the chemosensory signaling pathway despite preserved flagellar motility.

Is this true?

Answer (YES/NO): NO